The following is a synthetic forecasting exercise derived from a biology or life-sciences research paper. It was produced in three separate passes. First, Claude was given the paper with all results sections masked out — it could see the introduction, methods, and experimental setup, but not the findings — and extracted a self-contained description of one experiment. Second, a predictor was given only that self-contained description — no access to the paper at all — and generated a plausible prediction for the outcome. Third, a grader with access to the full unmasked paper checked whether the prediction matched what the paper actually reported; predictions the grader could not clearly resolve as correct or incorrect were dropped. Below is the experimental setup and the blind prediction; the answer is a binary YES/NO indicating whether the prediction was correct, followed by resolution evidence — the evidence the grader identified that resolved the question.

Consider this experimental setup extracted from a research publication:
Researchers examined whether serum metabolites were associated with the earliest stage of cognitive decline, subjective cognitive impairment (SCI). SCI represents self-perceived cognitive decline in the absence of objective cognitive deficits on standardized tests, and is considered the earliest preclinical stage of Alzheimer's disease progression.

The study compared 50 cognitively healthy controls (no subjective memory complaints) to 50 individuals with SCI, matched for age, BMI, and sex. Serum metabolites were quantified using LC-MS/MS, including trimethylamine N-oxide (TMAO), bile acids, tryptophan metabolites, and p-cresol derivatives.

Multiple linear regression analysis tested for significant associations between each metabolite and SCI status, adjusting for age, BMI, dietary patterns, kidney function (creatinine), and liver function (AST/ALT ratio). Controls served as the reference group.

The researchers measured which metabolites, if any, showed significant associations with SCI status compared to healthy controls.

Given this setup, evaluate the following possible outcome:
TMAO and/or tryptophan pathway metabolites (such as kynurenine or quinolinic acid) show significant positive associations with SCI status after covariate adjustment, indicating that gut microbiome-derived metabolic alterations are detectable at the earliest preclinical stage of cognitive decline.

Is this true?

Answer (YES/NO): NO